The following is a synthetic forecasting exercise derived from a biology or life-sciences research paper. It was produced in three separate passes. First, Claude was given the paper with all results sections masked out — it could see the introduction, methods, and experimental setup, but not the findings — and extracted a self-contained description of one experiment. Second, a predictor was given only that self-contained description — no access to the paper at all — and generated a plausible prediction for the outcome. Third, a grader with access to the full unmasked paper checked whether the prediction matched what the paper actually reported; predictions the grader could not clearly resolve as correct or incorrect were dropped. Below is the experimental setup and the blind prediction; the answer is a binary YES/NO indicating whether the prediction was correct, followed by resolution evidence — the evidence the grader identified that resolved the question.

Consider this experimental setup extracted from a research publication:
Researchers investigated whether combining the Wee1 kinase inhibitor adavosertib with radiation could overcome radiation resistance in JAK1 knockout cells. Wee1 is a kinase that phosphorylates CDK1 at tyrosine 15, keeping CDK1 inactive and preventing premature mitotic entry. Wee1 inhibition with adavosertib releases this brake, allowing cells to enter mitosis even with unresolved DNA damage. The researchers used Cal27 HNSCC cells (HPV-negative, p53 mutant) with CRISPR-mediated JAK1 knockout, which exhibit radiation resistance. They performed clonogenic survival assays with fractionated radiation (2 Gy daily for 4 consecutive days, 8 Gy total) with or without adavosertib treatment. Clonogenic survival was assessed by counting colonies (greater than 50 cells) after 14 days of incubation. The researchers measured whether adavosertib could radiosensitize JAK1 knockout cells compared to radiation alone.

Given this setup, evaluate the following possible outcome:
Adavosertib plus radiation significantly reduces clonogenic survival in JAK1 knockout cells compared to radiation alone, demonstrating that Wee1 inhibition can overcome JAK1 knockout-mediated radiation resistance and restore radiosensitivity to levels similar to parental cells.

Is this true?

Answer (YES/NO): NO